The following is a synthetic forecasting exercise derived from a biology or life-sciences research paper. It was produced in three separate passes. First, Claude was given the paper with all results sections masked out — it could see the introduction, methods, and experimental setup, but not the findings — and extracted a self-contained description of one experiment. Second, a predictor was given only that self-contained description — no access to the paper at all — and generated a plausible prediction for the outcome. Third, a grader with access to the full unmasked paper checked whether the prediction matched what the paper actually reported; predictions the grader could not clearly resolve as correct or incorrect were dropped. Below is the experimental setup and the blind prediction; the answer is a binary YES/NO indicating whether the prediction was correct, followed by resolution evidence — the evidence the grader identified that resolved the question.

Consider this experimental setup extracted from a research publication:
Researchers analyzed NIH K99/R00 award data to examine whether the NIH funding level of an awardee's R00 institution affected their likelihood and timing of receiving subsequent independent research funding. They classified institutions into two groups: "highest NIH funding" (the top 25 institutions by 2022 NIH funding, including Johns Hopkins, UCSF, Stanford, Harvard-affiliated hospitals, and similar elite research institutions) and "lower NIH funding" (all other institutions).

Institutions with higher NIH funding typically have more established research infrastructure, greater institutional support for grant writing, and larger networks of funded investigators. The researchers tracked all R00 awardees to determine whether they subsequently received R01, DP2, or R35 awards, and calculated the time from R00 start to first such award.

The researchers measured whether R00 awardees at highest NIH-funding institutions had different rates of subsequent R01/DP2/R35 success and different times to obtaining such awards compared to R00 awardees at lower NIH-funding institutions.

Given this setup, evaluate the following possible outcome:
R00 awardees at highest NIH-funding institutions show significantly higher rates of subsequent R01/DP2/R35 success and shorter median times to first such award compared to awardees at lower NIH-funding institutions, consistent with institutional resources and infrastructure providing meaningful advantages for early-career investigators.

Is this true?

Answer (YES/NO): YES